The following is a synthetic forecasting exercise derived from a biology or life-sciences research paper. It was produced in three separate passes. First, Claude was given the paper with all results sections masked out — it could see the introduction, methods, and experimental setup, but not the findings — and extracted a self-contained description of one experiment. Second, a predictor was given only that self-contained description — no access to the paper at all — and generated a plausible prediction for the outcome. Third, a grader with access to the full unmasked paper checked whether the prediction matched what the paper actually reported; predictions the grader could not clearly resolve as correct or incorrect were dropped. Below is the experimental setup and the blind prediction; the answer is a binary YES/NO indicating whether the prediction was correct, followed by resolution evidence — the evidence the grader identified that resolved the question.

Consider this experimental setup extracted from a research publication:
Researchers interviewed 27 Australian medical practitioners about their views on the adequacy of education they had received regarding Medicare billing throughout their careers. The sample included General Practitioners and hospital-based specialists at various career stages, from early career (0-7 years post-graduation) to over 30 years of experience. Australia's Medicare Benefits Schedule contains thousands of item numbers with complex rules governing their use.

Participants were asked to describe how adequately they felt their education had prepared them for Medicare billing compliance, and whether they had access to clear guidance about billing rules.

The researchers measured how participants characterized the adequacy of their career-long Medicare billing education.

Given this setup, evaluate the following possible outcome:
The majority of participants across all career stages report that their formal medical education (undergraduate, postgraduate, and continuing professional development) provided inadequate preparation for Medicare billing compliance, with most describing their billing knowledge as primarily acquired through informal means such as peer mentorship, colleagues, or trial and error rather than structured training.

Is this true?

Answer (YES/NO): YES